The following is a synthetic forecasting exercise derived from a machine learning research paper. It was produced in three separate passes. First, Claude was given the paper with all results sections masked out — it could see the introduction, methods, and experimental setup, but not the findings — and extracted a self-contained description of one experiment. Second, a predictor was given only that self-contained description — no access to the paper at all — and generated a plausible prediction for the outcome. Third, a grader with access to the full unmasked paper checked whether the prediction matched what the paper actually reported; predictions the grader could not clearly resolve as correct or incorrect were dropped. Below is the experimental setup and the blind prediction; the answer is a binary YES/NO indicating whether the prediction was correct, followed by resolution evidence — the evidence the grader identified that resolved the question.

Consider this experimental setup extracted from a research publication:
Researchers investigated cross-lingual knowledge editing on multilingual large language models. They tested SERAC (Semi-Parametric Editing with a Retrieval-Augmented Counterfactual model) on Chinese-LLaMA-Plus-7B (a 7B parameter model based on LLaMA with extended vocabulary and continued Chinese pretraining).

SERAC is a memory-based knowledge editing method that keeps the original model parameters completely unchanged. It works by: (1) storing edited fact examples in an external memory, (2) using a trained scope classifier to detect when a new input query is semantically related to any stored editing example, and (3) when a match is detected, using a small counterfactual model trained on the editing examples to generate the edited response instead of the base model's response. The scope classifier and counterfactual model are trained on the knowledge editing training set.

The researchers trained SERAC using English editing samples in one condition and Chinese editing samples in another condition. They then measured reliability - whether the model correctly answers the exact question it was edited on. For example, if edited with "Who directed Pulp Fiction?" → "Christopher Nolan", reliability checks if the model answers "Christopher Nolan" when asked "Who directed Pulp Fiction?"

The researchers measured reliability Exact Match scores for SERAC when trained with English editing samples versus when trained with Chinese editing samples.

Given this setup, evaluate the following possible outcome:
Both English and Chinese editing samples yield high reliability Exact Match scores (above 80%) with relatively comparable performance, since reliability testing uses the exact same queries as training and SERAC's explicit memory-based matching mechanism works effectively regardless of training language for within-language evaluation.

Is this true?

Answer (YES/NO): NO